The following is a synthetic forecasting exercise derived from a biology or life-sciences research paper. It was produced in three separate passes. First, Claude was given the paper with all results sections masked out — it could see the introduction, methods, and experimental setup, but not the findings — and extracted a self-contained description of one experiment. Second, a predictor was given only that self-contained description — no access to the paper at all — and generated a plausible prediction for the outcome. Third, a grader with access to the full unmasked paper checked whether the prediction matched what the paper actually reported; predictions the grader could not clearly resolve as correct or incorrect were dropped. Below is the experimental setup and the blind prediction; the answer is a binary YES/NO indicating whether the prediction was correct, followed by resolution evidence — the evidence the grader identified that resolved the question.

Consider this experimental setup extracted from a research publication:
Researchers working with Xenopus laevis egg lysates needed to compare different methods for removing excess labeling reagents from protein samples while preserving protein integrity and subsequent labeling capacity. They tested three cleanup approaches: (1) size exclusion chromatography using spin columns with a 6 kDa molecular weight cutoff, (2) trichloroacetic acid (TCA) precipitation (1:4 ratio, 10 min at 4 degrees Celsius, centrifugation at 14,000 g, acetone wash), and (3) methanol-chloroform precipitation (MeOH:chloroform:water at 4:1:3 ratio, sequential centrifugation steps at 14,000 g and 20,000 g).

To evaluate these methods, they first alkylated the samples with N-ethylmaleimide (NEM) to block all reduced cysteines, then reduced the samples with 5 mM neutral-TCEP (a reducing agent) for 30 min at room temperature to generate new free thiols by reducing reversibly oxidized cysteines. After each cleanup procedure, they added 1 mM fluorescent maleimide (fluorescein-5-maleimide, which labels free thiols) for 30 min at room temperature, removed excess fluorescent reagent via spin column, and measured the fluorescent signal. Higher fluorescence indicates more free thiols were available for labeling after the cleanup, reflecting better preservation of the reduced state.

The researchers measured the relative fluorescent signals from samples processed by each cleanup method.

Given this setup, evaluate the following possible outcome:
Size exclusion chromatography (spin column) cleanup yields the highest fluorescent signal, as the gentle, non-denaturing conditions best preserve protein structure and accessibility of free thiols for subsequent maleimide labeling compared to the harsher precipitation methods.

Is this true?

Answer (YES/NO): NO